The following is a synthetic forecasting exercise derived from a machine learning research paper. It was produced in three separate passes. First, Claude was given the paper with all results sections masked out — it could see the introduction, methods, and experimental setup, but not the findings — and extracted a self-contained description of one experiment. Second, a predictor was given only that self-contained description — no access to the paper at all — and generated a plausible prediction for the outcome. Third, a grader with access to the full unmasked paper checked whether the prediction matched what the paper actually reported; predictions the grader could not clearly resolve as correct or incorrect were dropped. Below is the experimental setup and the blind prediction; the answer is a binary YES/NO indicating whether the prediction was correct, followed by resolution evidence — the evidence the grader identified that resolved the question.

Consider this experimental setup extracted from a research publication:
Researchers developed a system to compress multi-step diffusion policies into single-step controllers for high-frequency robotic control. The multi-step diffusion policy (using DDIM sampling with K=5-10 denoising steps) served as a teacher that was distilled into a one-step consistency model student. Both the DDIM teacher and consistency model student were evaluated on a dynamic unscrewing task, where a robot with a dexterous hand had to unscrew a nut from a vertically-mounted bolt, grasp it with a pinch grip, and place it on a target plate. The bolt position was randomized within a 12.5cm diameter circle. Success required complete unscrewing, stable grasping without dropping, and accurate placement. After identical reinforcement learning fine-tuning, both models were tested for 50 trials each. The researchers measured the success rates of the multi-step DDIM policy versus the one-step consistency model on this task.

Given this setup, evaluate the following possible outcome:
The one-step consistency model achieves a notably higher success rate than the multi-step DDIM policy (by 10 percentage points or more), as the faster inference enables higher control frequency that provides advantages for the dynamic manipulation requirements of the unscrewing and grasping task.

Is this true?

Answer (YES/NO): NO